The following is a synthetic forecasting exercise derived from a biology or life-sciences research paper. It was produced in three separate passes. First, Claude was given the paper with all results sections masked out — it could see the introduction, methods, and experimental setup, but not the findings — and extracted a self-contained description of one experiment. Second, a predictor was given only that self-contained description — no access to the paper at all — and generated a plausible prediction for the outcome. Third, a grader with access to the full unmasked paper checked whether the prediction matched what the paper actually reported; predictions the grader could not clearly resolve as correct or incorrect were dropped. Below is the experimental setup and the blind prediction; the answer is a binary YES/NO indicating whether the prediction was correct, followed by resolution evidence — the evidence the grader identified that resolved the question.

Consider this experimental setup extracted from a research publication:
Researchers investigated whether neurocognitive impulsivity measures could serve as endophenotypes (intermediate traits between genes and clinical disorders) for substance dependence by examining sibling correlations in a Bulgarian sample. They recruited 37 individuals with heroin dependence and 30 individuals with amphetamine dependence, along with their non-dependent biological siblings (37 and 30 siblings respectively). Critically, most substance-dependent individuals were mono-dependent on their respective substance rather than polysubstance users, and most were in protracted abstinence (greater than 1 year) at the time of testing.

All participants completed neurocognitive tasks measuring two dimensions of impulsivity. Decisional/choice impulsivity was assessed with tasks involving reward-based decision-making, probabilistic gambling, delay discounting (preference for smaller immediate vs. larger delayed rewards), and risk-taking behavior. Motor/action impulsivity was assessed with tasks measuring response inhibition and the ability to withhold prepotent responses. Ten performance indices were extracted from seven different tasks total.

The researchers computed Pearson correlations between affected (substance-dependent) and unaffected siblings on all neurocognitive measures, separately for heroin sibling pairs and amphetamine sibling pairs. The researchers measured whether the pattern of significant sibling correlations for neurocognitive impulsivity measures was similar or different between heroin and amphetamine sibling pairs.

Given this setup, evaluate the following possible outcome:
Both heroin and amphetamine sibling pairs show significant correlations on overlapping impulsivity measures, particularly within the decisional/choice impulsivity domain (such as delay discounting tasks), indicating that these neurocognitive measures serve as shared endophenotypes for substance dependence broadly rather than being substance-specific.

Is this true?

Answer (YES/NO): NO